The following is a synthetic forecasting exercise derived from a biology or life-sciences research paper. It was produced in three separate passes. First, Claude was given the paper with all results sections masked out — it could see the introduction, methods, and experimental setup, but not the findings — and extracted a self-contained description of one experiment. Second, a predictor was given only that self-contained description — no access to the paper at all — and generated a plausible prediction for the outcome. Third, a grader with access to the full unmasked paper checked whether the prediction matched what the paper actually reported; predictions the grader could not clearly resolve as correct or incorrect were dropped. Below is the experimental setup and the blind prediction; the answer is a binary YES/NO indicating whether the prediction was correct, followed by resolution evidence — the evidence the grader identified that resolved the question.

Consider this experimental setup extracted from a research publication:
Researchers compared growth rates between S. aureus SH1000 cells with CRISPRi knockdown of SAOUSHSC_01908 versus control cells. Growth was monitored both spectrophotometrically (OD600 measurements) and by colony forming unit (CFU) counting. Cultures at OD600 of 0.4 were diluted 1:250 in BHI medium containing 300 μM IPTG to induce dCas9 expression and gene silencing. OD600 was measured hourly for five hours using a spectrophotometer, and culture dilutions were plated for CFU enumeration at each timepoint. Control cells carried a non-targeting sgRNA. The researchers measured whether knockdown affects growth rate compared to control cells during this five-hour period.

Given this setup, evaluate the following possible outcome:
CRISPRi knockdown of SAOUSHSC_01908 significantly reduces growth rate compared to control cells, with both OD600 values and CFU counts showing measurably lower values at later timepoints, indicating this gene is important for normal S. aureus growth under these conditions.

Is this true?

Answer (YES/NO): NO